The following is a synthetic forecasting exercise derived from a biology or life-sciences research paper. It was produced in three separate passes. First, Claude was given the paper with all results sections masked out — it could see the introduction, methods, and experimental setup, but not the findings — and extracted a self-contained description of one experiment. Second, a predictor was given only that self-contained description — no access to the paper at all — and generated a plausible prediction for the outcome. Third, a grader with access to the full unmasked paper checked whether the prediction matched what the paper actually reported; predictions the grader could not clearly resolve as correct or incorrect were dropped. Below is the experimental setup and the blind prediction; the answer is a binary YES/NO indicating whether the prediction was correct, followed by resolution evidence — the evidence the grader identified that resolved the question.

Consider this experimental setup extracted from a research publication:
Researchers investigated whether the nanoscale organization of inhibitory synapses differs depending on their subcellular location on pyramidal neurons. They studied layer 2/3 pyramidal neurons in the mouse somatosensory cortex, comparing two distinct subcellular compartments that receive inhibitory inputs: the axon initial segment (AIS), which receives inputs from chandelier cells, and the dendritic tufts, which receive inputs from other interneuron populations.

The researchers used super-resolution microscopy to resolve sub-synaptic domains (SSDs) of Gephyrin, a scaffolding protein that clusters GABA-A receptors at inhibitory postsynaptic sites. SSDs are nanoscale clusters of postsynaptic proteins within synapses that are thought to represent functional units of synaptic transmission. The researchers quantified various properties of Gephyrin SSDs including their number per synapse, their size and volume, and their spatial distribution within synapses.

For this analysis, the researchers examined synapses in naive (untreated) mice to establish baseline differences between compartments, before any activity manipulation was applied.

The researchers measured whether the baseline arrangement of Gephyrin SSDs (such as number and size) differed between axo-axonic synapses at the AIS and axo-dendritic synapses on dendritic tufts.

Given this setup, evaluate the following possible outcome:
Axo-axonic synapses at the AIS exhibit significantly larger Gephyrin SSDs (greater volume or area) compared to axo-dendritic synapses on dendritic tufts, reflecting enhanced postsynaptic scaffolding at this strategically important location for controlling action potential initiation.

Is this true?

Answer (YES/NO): YES